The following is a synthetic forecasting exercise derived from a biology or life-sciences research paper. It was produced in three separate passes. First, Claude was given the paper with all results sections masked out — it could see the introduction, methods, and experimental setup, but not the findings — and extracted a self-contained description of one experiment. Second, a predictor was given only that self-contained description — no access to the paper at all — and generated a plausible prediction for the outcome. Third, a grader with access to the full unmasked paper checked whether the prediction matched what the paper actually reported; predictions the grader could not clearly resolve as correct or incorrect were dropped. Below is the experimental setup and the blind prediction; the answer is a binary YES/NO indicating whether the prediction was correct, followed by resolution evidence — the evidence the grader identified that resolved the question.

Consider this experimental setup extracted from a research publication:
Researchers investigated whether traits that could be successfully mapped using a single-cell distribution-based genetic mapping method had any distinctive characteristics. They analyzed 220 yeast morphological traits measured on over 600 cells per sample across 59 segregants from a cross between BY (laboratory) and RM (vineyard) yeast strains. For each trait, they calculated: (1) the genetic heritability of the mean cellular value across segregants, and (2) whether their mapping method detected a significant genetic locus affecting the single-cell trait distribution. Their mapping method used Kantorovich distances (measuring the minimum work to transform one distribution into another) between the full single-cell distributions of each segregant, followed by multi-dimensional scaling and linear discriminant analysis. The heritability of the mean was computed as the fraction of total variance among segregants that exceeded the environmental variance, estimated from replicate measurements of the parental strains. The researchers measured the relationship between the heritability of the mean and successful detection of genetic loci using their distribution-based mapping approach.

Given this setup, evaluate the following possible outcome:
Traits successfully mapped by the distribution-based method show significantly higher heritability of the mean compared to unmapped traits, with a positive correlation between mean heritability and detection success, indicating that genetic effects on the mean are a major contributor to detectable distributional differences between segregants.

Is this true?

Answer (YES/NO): YES